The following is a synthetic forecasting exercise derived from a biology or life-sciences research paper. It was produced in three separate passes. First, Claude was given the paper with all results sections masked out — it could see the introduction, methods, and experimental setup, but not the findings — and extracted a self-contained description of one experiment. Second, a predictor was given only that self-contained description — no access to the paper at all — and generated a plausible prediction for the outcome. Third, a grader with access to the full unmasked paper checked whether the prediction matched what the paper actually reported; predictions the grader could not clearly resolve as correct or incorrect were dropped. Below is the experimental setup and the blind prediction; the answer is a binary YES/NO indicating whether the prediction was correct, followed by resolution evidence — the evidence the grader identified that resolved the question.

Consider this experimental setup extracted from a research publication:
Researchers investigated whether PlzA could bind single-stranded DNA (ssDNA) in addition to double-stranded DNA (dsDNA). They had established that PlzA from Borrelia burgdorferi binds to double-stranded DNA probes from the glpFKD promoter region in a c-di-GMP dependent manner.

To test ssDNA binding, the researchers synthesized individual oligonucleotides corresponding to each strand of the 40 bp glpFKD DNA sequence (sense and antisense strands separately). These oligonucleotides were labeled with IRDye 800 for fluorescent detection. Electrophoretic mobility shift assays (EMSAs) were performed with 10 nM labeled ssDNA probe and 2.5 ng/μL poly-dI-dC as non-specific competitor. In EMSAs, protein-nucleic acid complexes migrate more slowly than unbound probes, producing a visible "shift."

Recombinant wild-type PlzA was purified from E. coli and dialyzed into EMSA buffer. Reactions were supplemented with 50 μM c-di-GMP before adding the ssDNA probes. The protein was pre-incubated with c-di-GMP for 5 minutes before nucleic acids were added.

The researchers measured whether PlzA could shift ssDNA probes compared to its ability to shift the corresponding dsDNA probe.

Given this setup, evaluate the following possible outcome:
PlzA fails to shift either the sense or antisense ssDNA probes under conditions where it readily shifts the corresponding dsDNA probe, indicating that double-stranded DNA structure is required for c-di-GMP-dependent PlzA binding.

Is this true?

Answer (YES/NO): NO